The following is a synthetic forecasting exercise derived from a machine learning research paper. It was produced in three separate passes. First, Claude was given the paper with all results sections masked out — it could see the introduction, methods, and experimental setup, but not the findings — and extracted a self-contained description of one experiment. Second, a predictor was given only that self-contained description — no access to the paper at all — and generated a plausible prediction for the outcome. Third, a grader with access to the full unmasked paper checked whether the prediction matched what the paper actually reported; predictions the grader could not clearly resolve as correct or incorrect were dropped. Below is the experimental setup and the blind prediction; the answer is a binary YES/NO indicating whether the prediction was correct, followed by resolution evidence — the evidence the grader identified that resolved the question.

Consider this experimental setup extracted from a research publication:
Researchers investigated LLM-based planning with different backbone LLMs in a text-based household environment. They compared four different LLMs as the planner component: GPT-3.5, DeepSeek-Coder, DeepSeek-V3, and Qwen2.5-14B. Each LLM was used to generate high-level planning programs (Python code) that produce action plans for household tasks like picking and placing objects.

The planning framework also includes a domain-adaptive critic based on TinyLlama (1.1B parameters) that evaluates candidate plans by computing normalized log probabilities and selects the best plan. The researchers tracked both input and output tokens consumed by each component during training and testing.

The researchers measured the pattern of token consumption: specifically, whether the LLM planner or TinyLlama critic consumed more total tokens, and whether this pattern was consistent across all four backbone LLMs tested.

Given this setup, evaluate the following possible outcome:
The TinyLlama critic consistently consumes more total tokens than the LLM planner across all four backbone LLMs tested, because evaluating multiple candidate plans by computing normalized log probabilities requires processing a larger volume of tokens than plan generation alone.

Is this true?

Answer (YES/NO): YES